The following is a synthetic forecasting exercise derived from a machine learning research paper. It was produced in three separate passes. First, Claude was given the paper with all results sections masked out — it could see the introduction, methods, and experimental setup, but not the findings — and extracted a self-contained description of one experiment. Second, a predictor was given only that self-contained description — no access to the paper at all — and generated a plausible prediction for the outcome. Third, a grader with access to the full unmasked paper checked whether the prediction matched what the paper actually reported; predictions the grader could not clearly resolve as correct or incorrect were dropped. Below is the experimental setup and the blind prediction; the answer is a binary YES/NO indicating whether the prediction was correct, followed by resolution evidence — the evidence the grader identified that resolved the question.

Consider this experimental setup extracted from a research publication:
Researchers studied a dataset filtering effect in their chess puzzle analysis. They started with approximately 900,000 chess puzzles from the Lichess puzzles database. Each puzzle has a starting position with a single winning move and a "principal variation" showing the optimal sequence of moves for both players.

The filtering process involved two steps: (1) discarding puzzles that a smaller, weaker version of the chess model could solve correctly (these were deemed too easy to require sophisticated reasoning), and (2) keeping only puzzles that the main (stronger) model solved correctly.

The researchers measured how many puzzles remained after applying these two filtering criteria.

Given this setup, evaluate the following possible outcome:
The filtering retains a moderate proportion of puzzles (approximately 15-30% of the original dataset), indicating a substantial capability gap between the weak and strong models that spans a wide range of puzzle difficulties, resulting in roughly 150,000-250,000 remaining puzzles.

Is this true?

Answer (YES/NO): NO